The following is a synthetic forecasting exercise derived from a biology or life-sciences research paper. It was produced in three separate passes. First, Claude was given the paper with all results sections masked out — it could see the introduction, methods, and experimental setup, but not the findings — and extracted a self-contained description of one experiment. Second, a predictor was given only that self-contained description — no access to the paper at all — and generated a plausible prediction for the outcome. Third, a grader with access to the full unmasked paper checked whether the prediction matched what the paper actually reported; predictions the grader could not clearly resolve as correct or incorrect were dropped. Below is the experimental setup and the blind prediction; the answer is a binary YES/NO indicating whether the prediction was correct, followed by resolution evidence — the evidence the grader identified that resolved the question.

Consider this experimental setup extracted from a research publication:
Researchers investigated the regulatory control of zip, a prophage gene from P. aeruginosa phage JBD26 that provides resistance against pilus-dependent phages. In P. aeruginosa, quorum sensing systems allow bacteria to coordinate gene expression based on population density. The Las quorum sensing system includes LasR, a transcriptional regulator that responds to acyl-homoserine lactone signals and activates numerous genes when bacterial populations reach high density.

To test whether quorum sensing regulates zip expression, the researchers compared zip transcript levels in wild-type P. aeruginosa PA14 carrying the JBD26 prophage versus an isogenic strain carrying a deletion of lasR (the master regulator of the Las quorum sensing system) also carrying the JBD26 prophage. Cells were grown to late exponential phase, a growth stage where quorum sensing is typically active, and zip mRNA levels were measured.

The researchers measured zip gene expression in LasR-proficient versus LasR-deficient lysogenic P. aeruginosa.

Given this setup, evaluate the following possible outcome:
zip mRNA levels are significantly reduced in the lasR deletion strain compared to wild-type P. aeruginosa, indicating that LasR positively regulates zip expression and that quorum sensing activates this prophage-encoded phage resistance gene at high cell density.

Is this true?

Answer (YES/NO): YES